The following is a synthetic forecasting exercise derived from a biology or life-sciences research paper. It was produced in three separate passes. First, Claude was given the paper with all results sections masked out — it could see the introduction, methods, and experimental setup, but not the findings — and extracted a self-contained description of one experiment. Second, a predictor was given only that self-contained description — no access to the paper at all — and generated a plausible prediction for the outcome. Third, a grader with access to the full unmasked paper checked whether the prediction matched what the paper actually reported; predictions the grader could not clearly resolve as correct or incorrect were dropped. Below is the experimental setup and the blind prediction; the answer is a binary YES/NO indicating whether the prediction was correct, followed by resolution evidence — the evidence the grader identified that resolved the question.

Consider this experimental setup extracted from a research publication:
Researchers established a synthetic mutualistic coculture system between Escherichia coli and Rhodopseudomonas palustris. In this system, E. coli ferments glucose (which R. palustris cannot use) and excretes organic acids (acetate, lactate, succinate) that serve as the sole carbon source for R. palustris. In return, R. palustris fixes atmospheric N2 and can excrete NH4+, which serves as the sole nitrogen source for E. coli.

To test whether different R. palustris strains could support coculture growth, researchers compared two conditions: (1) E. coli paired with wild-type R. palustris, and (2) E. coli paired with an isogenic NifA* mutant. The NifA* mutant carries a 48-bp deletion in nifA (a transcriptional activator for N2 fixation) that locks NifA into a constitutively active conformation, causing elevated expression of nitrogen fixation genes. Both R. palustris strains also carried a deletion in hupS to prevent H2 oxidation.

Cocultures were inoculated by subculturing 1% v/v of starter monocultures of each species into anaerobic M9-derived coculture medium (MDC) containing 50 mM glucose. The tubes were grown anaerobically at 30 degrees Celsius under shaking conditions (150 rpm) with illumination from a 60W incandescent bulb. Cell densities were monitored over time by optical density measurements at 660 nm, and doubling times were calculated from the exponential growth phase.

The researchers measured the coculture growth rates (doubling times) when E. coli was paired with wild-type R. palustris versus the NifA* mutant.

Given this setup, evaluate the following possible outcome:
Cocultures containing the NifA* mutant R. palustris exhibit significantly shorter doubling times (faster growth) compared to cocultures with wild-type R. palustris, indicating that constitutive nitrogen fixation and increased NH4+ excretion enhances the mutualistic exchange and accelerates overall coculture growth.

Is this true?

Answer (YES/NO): YES